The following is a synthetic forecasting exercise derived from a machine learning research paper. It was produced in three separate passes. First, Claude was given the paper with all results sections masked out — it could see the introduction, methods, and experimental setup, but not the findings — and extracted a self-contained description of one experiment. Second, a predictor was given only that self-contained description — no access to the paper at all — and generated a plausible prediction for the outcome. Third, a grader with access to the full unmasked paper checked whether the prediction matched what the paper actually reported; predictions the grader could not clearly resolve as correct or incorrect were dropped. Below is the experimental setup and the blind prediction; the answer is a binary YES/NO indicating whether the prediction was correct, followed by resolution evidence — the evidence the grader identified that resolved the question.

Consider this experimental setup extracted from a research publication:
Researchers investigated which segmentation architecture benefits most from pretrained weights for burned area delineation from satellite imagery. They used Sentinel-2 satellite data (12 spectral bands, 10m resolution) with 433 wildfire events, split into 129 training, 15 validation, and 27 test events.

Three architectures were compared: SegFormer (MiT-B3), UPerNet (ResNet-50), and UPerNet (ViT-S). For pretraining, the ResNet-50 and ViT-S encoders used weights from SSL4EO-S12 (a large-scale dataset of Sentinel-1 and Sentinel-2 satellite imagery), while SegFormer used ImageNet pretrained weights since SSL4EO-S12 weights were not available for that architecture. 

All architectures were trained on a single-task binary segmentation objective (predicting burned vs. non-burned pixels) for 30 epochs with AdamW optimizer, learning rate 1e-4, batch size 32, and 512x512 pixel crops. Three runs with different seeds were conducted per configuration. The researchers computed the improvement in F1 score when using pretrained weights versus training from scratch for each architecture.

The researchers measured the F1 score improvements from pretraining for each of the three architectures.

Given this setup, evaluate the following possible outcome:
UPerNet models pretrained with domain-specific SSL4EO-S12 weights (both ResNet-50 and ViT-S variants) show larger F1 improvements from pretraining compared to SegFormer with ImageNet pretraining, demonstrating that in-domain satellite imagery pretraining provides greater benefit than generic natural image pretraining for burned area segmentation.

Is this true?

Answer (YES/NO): NO